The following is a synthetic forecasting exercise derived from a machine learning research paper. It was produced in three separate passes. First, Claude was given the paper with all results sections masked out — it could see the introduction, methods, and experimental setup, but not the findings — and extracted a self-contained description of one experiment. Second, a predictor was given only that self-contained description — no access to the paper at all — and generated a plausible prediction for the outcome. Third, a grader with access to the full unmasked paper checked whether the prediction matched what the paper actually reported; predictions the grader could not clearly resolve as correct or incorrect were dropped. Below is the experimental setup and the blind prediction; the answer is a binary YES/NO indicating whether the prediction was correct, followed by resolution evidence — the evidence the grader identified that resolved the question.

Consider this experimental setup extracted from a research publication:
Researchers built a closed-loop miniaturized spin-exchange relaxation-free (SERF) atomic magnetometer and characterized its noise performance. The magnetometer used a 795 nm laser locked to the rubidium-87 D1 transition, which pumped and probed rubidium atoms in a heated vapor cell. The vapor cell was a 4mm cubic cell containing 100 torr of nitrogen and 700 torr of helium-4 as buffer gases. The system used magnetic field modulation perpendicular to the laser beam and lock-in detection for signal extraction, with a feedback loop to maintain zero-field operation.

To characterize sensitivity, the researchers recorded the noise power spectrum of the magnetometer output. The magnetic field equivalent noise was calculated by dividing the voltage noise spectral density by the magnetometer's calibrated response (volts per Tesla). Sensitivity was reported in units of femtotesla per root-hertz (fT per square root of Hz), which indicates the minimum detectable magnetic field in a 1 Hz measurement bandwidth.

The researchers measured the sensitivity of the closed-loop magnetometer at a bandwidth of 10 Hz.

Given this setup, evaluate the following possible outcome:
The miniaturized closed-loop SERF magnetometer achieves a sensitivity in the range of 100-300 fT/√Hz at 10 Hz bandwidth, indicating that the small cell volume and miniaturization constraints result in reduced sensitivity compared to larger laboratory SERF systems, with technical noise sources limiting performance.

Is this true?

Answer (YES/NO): YES